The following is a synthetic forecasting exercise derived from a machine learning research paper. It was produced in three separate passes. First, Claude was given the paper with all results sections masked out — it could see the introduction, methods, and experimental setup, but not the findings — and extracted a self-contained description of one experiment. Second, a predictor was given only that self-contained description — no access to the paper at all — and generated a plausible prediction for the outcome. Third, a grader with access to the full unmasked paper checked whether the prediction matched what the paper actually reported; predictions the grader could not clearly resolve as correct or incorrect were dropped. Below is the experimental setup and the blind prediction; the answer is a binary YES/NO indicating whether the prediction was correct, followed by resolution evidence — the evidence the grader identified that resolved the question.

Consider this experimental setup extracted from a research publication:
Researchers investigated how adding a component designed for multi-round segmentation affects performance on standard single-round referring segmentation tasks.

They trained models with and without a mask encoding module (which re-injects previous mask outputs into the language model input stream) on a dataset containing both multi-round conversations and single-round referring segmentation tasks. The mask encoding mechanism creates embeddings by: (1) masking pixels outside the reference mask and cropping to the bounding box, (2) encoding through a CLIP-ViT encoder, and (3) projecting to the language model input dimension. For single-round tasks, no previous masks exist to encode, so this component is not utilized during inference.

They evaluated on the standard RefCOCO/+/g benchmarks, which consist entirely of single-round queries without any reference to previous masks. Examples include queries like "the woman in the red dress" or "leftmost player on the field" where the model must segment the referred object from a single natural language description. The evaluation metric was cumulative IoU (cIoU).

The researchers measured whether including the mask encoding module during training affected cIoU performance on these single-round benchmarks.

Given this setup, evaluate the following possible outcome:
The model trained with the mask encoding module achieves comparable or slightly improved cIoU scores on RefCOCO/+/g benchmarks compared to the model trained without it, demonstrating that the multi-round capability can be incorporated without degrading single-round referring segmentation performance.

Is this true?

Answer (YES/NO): YES